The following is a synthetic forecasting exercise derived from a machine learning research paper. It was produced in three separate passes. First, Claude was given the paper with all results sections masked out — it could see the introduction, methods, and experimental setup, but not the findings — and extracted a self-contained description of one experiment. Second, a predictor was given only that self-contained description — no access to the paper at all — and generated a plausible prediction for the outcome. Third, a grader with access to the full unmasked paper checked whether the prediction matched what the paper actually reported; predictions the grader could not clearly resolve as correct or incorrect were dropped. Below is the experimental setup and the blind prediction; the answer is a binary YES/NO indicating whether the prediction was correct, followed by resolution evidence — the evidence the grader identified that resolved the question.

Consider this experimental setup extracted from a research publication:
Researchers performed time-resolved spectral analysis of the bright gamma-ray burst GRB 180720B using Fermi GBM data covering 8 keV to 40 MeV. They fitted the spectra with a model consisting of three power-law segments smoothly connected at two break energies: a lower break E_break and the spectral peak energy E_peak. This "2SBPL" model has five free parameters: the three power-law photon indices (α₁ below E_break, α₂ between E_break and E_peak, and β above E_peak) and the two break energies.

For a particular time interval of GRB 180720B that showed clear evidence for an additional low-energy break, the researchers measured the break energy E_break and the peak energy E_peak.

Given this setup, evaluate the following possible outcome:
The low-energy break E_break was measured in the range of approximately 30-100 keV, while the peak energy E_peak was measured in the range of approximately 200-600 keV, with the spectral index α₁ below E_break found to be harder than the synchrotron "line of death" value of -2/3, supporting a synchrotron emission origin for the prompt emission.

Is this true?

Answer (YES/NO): NO